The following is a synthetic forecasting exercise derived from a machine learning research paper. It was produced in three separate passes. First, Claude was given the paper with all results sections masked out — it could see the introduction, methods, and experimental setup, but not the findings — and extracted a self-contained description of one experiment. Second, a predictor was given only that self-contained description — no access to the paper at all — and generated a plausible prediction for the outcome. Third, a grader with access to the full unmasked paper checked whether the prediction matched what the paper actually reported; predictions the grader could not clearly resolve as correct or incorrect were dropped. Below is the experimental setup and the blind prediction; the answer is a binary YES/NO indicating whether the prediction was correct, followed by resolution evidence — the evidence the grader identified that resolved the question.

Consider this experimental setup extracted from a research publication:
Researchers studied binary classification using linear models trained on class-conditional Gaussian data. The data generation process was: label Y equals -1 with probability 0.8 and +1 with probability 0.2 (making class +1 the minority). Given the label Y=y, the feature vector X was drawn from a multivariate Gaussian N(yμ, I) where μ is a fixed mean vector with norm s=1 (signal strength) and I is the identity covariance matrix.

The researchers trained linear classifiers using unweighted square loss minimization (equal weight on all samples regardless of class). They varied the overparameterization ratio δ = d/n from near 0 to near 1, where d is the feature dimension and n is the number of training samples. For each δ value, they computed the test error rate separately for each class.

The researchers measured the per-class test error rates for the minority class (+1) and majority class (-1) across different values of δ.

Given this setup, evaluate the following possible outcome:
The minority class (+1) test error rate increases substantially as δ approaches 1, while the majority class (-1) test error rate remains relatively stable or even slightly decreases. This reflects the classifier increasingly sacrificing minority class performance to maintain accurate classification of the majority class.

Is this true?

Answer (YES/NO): NO